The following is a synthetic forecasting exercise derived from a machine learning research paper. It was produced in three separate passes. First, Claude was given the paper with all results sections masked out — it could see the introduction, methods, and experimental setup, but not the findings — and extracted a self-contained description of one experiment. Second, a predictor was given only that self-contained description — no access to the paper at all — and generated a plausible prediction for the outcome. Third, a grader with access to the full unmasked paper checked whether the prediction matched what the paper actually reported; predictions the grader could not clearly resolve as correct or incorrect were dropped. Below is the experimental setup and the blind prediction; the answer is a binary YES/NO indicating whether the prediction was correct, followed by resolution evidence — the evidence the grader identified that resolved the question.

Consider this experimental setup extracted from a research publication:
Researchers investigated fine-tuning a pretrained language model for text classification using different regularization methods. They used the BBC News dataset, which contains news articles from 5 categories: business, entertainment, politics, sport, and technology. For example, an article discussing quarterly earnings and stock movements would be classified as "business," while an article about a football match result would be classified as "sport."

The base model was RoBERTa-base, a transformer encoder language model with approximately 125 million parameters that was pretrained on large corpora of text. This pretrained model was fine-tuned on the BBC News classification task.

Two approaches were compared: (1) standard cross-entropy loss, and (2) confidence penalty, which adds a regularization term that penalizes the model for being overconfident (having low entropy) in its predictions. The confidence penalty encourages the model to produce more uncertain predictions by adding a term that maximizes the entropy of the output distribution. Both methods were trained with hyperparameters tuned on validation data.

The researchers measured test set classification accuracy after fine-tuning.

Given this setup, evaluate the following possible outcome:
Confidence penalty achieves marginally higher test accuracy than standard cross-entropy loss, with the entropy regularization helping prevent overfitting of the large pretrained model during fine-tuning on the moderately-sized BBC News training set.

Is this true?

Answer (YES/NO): YES